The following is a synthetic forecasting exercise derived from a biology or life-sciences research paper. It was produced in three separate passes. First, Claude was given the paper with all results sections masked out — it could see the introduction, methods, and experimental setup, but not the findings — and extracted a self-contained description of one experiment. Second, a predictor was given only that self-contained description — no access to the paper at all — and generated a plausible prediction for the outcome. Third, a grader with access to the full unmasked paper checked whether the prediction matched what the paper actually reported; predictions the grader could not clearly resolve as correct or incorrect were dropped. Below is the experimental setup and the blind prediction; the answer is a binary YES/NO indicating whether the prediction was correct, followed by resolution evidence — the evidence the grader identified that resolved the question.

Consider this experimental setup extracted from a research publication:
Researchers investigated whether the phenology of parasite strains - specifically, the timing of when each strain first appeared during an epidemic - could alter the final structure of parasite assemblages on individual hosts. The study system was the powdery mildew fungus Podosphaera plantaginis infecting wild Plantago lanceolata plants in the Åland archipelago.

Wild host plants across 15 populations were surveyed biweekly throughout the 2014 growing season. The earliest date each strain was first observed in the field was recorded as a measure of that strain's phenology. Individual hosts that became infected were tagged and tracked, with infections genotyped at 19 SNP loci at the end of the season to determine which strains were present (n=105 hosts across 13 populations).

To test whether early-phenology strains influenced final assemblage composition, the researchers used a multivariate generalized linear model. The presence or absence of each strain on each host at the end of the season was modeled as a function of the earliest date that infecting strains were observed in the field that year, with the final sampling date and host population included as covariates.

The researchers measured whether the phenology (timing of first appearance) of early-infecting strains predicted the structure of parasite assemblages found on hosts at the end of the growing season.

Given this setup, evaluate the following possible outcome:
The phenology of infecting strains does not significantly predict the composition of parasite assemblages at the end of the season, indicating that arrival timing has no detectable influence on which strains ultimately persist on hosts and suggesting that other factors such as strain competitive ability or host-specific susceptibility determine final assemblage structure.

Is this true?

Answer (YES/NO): NO